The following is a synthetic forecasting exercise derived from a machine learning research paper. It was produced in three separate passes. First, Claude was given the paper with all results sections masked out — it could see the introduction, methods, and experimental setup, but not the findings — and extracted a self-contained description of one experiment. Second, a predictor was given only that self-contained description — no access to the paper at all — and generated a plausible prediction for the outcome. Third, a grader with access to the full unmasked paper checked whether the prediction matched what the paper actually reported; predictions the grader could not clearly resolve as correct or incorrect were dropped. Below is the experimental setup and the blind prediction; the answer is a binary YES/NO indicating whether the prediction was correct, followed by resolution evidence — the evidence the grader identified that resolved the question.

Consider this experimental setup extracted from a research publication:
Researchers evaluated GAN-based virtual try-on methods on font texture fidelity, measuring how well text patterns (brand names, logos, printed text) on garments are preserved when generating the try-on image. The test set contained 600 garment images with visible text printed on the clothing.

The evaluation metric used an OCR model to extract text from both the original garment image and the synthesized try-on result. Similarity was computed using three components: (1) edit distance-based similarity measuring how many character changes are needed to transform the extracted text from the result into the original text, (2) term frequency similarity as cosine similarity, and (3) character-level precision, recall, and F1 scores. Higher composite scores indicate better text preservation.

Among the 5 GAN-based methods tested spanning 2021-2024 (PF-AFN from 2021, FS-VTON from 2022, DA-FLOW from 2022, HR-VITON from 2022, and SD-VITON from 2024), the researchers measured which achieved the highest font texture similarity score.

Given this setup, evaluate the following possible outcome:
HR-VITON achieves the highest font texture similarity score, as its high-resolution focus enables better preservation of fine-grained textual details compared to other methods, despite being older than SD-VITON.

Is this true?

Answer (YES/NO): NO